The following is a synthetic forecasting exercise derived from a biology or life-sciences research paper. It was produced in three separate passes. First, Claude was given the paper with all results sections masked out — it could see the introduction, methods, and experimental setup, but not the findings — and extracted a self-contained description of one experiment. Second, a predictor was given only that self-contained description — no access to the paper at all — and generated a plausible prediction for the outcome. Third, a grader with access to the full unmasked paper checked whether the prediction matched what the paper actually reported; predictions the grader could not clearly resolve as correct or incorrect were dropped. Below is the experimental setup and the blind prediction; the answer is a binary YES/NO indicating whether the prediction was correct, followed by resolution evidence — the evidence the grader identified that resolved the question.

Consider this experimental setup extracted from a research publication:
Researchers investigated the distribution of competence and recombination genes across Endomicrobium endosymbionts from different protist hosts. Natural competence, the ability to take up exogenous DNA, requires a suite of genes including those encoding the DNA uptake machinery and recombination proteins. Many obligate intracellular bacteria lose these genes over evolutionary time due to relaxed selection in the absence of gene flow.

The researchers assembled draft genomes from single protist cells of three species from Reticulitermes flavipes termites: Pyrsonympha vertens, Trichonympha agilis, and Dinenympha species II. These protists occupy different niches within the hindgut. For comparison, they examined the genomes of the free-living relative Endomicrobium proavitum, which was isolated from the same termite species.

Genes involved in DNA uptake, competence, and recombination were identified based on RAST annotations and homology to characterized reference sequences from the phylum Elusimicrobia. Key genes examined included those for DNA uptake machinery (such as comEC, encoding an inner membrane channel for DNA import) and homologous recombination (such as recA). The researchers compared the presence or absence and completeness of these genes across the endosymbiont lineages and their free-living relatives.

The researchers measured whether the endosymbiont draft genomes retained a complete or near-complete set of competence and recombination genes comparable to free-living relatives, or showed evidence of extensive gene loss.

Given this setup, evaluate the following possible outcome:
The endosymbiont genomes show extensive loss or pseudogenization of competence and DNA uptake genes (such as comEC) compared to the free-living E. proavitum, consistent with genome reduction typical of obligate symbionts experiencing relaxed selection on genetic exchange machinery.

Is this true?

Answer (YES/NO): NO